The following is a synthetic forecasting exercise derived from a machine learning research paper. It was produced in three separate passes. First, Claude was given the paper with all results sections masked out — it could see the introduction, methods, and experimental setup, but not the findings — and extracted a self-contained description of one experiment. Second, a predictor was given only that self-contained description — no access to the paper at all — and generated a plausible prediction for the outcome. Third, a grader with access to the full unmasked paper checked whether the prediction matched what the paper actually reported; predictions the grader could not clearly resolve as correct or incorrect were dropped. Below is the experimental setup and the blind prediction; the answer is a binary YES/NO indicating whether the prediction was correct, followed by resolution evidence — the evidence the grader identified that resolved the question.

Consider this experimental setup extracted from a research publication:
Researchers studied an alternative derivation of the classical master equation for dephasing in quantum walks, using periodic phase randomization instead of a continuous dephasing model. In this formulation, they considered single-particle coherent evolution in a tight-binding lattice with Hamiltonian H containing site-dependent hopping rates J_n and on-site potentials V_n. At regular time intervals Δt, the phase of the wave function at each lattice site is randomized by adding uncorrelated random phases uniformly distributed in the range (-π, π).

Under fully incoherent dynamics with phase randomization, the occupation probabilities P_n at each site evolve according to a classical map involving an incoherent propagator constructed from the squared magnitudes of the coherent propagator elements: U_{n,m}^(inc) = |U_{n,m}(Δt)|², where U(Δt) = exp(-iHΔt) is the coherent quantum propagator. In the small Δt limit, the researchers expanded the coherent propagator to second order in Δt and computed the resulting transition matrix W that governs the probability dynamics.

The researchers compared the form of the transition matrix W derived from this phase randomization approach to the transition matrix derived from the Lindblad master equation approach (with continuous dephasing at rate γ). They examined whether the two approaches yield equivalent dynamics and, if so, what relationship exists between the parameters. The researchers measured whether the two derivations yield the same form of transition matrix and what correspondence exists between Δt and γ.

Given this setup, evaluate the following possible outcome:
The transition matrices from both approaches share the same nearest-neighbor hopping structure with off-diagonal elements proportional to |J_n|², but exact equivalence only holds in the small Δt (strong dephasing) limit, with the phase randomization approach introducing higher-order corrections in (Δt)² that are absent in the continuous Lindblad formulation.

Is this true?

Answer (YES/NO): NO